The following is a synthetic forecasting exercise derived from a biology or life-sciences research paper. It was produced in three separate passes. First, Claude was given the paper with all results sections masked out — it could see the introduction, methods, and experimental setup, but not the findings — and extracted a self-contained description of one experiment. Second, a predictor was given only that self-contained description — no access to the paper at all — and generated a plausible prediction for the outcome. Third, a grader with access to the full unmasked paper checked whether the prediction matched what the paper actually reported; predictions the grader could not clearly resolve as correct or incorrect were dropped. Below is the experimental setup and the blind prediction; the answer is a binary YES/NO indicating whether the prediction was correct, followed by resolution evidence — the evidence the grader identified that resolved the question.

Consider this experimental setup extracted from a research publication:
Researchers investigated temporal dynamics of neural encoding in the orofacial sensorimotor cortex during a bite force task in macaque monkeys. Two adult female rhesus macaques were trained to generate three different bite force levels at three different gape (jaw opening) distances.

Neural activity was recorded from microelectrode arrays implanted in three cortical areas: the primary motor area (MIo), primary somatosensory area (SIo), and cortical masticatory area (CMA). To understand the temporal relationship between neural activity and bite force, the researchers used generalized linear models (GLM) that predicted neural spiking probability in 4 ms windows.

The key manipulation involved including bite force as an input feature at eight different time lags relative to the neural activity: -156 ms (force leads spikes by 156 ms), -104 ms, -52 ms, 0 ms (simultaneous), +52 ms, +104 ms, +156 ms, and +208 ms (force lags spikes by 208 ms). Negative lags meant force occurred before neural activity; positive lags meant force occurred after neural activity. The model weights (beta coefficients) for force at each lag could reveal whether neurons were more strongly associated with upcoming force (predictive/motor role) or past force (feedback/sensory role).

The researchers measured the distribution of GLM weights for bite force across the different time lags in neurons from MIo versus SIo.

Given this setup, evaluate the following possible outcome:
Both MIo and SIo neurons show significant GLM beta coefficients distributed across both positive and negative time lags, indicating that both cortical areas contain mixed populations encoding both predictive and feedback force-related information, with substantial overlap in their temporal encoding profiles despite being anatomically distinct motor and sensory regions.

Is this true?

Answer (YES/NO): NO